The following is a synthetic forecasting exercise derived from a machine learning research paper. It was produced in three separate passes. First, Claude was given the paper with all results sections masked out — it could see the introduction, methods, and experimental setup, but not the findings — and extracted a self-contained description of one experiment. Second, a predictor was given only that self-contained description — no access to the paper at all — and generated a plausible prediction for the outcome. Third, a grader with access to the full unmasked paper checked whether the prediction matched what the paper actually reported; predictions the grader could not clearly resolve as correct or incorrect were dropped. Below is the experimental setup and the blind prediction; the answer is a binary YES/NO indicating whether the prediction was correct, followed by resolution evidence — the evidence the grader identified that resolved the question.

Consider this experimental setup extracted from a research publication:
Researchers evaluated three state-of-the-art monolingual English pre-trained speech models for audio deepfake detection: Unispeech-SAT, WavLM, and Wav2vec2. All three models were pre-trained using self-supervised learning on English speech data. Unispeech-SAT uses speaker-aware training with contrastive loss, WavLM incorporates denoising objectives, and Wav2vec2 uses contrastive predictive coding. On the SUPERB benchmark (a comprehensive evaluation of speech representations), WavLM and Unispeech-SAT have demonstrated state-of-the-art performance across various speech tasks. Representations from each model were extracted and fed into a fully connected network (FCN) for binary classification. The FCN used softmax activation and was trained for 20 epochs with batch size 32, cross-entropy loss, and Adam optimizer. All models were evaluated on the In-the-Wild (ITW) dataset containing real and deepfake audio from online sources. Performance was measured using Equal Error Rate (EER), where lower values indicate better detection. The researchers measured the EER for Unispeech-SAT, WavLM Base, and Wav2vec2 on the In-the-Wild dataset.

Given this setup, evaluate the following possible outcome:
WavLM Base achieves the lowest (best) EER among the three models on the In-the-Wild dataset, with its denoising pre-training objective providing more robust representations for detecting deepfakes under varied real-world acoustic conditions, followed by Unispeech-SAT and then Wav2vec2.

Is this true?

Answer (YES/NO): NO